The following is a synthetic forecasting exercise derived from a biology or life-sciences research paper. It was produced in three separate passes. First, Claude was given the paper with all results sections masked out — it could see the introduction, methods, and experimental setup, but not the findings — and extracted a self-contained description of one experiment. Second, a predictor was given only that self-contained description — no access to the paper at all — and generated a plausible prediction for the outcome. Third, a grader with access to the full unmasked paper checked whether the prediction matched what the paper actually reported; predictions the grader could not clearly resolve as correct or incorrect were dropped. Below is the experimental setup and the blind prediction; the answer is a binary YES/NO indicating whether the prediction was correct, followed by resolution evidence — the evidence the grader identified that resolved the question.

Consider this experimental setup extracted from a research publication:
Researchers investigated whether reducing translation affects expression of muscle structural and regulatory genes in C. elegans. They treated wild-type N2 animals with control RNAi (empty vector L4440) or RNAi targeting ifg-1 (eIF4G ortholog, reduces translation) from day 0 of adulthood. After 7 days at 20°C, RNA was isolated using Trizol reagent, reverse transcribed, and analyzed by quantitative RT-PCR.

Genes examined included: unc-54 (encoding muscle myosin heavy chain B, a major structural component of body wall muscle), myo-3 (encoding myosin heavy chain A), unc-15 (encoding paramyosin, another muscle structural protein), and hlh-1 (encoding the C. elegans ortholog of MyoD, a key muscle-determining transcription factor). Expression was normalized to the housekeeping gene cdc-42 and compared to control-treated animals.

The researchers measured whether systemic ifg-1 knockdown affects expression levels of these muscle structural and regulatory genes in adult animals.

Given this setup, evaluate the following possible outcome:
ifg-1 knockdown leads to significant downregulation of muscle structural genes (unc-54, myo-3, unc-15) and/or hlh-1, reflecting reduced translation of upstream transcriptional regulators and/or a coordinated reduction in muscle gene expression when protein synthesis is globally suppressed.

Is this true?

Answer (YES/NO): NO